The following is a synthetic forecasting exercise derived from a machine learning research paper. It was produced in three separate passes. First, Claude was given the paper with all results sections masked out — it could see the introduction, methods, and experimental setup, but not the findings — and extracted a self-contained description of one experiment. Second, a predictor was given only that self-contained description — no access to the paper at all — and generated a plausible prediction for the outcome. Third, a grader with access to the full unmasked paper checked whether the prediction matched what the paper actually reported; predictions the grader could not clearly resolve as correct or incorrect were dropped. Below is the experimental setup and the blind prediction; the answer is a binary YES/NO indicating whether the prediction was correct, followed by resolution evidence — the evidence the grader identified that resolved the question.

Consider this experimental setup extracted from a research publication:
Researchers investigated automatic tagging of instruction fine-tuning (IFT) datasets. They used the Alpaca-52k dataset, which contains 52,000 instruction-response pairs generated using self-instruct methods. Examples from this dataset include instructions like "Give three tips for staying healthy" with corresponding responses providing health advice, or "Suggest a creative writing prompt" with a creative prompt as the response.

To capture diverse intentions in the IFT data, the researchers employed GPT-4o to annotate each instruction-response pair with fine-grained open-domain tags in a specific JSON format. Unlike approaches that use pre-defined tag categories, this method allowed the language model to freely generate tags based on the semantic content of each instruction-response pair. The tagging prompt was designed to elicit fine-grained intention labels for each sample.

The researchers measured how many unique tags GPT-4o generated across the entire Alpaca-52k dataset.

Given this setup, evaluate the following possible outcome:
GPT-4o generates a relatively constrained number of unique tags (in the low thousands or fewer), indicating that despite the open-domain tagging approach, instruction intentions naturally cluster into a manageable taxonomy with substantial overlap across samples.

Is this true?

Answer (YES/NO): NO